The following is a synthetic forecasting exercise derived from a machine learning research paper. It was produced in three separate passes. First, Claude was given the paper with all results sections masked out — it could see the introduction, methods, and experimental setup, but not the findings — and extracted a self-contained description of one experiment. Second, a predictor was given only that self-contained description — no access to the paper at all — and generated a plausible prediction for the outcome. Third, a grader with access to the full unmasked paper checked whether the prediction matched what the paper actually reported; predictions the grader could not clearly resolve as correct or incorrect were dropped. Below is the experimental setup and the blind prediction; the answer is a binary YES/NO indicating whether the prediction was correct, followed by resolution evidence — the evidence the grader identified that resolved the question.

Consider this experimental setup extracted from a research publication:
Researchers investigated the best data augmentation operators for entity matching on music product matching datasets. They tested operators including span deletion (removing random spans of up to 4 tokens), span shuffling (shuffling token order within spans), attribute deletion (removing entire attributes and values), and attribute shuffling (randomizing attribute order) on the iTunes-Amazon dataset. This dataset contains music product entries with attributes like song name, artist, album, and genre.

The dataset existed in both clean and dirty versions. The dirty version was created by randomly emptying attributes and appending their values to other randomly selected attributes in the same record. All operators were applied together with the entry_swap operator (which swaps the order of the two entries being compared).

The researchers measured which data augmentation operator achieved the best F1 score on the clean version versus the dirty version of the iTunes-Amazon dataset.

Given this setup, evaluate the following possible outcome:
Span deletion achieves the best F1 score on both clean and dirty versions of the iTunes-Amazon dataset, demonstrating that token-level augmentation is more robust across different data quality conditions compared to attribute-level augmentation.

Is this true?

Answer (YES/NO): NO